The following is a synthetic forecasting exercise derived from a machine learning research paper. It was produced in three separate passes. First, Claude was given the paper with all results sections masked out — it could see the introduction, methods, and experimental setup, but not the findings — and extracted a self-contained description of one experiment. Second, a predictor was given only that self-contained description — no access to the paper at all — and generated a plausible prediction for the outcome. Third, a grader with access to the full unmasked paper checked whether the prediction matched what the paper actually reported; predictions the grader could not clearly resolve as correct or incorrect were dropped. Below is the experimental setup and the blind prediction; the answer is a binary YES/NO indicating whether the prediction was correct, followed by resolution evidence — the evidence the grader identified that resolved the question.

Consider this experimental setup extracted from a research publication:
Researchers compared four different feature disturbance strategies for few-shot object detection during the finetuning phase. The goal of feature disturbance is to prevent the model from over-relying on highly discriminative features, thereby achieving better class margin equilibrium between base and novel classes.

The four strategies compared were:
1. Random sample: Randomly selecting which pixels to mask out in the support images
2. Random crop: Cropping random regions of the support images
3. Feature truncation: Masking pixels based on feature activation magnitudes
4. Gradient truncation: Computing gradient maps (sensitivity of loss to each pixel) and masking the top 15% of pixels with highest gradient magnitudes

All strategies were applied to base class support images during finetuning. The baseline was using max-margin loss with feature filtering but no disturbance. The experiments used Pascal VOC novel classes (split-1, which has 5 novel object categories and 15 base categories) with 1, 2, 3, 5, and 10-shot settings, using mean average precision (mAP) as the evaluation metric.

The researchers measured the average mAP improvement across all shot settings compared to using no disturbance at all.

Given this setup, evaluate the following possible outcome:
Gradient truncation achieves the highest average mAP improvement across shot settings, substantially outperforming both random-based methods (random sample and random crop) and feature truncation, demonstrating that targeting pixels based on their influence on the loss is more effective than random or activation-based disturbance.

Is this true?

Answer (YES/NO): YES